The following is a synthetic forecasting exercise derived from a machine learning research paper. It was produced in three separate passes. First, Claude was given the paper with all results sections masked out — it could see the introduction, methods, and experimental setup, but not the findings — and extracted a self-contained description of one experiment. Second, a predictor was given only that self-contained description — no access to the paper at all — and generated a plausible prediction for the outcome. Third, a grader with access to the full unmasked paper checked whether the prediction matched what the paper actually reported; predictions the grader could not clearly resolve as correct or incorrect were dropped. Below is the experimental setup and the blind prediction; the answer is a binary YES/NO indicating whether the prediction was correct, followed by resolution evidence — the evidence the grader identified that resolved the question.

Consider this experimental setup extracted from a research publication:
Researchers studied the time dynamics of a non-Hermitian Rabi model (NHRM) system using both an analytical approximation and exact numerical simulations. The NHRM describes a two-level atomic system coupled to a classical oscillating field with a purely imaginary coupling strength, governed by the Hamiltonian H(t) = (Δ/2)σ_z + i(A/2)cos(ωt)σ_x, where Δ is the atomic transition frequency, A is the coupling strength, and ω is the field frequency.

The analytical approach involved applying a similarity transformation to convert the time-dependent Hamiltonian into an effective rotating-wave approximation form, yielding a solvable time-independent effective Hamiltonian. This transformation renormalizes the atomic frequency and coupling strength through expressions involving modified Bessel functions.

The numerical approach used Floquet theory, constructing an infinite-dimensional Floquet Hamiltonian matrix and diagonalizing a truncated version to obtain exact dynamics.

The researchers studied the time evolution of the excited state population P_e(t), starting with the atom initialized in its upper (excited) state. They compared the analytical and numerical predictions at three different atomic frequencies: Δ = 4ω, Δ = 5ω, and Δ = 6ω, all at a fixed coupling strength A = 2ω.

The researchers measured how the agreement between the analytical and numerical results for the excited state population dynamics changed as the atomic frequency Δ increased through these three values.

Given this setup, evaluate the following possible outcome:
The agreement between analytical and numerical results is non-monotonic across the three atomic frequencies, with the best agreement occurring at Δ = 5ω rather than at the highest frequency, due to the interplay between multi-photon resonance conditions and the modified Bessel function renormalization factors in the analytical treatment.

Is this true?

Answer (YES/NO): NO